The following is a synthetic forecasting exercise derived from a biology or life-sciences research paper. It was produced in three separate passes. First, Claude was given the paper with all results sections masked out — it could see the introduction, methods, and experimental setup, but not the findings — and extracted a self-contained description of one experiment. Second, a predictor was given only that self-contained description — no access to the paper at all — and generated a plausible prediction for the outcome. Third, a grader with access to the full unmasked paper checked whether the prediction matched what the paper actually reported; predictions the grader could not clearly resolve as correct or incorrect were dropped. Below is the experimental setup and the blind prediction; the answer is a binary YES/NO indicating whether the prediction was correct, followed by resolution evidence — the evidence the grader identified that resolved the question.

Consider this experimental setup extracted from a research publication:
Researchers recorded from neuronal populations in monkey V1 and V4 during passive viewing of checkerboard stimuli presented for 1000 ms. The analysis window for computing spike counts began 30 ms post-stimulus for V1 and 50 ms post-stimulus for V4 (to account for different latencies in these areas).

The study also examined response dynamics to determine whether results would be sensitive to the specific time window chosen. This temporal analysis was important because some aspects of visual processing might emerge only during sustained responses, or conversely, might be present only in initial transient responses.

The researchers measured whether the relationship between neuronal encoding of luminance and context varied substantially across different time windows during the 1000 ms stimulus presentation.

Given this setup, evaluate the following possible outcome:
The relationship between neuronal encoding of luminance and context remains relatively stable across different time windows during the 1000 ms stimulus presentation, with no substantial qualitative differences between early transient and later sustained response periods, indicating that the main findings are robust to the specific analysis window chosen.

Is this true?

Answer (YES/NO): YES